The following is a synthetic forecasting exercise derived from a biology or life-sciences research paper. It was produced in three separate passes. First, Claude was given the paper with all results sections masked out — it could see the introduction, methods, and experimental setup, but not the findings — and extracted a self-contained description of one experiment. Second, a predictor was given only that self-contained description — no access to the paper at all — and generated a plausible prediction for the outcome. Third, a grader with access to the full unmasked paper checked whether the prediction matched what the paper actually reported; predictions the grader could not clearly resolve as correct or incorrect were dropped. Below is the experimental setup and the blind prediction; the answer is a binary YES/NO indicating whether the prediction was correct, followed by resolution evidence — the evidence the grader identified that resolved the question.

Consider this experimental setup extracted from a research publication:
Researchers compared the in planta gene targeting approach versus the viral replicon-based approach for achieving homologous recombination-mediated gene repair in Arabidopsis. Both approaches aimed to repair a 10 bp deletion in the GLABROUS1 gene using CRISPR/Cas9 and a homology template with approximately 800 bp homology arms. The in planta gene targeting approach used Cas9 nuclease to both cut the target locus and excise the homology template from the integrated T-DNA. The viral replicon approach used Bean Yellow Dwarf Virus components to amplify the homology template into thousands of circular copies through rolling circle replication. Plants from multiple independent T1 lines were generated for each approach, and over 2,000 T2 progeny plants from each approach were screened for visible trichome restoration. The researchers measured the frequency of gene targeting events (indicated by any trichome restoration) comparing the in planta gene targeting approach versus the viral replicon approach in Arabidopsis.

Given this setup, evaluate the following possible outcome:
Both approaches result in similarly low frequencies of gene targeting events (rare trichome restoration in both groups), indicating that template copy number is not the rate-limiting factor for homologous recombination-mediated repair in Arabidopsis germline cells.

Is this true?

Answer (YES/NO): NO